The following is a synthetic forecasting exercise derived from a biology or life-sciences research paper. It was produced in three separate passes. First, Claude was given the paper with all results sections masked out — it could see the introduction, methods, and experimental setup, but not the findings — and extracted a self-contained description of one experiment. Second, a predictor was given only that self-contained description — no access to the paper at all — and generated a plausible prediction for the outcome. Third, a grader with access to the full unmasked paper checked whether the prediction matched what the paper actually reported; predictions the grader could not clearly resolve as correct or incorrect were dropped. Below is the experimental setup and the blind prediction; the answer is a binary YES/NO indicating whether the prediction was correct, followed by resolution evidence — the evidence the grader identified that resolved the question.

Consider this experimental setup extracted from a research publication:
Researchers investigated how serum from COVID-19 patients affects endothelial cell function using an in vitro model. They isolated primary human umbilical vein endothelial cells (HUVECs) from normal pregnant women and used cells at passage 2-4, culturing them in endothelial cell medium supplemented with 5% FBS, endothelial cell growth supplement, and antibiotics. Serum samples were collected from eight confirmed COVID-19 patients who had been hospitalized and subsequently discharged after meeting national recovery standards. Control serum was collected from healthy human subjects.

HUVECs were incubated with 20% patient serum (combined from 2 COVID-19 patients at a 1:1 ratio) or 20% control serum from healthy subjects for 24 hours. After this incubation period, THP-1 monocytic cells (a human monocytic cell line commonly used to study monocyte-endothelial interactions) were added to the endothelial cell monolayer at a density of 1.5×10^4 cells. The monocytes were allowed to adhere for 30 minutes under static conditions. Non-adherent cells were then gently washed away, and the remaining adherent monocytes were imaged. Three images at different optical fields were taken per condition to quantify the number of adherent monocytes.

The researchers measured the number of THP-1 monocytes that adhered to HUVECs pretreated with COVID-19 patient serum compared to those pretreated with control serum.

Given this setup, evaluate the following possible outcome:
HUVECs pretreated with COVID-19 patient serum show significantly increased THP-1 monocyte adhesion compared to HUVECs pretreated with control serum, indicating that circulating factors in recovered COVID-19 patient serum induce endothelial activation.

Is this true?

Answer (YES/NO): YES